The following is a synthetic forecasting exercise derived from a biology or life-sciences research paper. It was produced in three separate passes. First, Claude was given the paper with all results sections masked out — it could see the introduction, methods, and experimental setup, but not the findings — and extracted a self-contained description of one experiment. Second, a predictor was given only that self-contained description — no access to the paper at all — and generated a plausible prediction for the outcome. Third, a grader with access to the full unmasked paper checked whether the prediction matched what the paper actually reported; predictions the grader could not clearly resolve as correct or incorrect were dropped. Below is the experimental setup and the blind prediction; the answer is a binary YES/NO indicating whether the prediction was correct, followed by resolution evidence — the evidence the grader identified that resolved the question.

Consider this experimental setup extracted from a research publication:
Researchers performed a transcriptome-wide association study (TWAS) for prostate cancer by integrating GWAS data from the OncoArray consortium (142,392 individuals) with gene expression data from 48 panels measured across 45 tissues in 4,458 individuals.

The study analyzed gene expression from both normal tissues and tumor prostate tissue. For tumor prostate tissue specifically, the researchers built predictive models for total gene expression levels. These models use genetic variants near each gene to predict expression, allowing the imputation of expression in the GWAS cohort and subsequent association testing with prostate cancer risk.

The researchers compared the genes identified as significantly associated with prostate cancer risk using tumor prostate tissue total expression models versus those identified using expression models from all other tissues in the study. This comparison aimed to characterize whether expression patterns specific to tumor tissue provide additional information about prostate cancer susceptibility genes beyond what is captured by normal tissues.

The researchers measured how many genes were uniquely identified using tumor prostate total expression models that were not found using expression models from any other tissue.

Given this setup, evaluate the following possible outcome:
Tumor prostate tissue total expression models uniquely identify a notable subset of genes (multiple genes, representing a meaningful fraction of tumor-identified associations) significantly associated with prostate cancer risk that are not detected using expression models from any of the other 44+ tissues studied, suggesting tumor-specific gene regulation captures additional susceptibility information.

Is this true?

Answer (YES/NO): YES